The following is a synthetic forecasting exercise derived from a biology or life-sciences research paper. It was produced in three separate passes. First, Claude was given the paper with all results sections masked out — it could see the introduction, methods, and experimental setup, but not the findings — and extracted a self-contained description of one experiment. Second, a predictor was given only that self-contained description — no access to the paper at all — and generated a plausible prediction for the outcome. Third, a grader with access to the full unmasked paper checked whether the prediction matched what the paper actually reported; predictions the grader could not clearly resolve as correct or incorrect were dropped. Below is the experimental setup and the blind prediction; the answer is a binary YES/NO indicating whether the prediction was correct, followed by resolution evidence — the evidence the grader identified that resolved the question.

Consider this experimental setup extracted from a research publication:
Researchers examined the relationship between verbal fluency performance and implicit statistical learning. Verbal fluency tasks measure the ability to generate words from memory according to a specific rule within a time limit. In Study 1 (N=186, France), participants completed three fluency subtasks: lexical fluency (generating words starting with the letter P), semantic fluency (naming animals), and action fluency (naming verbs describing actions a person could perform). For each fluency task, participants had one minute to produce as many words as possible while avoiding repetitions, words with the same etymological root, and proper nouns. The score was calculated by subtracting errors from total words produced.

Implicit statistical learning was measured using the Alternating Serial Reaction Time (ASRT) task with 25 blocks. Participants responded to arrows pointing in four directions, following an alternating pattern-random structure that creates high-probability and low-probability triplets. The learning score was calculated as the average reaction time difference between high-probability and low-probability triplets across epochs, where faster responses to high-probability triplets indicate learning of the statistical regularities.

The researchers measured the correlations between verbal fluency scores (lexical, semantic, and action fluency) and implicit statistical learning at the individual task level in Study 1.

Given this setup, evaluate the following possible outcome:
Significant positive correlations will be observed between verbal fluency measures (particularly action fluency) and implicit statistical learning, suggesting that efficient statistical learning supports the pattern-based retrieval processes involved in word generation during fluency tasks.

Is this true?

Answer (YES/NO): NO